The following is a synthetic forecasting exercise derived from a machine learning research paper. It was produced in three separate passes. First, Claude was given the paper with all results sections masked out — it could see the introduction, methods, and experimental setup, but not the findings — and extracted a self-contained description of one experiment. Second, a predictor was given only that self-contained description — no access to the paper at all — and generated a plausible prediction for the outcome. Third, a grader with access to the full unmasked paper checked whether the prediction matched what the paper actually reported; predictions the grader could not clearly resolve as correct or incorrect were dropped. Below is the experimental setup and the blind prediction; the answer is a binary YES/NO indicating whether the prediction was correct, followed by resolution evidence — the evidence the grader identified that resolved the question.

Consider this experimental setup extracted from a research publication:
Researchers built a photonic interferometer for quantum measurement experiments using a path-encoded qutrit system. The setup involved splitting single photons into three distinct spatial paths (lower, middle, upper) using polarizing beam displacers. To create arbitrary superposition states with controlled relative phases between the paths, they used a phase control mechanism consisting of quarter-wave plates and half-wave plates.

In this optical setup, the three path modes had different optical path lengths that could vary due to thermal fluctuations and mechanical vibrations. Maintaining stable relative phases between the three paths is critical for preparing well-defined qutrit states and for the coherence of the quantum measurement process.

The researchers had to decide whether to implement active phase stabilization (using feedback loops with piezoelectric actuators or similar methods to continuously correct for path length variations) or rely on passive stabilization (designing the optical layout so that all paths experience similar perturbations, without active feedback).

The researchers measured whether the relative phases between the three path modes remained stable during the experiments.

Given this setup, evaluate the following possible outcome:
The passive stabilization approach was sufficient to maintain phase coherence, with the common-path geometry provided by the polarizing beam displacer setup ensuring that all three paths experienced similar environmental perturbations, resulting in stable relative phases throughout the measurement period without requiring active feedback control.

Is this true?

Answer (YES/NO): YES